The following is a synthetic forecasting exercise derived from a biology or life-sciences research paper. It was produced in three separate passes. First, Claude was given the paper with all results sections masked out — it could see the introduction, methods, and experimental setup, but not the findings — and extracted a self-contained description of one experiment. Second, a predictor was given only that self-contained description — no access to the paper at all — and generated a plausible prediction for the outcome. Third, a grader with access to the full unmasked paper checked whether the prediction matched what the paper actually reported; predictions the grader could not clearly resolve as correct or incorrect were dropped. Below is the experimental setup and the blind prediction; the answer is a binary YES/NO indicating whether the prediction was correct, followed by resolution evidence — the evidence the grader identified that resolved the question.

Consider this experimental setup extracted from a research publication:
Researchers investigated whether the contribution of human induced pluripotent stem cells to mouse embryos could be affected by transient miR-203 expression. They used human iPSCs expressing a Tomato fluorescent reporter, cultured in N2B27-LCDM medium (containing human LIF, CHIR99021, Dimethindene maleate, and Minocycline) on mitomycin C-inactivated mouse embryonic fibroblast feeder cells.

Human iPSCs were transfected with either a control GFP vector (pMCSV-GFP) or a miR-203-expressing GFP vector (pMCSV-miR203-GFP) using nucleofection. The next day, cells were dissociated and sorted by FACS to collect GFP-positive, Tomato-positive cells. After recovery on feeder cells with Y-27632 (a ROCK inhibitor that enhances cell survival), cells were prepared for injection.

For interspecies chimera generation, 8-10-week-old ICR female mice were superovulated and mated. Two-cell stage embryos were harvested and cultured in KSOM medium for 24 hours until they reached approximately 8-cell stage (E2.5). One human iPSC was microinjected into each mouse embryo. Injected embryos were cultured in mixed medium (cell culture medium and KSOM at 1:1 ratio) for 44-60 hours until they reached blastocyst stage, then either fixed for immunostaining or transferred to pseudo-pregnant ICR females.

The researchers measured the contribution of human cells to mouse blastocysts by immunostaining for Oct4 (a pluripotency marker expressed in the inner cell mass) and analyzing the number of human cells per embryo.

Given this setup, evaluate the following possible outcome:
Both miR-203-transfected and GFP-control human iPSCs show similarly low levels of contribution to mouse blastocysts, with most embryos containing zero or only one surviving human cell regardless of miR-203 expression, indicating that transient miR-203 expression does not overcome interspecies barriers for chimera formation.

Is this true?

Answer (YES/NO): NO